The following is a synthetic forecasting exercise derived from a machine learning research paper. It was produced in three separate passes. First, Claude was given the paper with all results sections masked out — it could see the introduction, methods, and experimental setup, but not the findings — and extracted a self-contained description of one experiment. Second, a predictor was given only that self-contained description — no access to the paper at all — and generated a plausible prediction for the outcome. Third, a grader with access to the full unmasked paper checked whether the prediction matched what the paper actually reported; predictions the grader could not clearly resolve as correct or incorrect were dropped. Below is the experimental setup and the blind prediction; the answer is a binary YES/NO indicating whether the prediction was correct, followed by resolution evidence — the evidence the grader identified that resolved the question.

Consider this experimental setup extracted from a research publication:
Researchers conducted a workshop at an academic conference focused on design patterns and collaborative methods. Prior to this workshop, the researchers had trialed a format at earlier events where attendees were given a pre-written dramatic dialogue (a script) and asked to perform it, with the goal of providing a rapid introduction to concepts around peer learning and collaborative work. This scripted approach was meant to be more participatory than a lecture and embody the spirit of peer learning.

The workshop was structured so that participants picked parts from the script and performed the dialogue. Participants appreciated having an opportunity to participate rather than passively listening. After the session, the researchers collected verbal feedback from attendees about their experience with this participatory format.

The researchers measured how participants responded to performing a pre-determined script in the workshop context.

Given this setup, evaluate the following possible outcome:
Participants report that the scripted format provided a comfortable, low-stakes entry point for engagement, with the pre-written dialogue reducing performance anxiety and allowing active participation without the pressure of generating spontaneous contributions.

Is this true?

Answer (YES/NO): NO